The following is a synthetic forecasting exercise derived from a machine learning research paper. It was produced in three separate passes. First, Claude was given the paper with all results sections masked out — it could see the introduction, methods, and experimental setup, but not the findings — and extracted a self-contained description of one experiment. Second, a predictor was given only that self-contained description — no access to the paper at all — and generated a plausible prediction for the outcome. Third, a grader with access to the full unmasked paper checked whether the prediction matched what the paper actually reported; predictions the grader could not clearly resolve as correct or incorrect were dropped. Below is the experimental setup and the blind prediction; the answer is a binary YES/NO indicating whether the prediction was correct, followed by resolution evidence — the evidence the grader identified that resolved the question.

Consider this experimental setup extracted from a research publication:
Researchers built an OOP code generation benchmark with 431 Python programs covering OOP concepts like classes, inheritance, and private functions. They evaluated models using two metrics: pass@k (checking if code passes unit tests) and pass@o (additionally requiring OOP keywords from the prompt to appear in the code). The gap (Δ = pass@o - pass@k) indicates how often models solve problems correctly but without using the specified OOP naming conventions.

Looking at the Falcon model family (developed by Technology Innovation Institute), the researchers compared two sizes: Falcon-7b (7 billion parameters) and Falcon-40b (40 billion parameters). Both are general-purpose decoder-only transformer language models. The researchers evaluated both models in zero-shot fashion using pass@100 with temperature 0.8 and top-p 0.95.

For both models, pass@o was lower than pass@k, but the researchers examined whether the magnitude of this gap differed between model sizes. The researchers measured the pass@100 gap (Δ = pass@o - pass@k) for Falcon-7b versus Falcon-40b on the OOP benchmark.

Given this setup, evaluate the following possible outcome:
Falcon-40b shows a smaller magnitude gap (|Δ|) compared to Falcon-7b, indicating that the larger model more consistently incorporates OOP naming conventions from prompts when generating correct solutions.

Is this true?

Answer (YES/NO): NO